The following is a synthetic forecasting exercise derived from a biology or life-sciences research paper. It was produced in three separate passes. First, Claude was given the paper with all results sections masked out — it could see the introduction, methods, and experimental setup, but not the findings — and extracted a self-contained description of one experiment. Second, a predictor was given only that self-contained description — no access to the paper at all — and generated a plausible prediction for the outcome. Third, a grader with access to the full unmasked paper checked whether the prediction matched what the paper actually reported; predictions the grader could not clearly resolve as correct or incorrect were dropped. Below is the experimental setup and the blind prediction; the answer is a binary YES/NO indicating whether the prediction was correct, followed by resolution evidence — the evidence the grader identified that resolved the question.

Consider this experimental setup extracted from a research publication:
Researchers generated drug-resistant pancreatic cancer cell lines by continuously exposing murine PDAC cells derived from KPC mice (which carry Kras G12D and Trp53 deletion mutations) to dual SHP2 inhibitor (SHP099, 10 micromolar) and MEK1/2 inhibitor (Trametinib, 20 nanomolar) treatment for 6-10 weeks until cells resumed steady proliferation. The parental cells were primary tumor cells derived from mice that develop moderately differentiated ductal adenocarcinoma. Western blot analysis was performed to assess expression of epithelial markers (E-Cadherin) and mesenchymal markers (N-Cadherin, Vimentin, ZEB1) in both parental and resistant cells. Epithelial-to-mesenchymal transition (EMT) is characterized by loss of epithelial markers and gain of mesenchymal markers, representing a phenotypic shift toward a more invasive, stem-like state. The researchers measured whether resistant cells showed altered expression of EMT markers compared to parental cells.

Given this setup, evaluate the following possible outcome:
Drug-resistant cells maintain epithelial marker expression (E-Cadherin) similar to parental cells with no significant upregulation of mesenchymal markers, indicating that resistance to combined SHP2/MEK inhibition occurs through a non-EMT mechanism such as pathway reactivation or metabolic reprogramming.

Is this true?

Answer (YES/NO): NO